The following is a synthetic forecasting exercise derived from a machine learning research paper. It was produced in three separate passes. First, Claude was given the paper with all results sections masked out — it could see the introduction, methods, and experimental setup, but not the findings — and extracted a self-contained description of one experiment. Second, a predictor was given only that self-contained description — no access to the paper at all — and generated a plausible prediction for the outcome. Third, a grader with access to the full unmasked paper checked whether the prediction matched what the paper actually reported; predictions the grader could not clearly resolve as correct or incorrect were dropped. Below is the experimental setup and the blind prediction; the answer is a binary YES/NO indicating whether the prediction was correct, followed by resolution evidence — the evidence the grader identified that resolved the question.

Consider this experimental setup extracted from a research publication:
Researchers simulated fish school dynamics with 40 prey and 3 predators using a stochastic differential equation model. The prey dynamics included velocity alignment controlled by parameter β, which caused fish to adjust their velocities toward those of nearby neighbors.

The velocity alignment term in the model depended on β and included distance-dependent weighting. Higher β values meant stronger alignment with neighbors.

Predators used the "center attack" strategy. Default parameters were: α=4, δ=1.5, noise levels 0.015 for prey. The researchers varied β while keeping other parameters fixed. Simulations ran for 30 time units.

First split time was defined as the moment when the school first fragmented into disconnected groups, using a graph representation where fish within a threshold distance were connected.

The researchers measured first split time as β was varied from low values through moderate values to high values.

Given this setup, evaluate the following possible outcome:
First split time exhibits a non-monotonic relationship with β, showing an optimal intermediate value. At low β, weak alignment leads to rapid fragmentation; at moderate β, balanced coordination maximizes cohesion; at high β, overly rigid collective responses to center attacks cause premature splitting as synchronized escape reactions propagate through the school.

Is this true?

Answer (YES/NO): YES